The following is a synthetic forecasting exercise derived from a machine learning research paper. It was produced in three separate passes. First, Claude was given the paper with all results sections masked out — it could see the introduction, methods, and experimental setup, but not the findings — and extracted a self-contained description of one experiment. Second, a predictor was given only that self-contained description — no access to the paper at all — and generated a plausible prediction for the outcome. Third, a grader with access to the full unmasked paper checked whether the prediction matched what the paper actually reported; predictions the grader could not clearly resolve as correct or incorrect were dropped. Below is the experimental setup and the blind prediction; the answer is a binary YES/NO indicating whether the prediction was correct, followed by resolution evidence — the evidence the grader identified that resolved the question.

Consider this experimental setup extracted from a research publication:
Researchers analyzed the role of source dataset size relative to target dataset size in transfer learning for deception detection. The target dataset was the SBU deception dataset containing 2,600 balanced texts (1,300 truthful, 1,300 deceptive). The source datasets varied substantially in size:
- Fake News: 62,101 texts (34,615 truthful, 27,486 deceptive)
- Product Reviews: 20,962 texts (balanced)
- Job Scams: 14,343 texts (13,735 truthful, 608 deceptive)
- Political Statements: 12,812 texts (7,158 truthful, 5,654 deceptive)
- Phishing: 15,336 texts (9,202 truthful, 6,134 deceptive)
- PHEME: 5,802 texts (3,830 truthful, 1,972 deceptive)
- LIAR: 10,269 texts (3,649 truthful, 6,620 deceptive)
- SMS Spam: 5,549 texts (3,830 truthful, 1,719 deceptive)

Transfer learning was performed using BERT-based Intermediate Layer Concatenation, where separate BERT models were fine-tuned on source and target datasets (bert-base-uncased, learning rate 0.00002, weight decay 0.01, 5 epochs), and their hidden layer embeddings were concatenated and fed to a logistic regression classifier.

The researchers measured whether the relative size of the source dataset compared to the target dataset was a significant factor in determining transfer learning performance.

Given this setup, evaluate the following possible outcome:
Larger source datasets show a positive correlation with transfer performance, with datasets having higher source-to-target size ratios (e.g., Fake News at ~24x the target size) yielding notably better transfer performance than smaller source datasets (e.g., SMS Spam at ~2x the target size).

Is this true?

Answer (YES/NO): NO